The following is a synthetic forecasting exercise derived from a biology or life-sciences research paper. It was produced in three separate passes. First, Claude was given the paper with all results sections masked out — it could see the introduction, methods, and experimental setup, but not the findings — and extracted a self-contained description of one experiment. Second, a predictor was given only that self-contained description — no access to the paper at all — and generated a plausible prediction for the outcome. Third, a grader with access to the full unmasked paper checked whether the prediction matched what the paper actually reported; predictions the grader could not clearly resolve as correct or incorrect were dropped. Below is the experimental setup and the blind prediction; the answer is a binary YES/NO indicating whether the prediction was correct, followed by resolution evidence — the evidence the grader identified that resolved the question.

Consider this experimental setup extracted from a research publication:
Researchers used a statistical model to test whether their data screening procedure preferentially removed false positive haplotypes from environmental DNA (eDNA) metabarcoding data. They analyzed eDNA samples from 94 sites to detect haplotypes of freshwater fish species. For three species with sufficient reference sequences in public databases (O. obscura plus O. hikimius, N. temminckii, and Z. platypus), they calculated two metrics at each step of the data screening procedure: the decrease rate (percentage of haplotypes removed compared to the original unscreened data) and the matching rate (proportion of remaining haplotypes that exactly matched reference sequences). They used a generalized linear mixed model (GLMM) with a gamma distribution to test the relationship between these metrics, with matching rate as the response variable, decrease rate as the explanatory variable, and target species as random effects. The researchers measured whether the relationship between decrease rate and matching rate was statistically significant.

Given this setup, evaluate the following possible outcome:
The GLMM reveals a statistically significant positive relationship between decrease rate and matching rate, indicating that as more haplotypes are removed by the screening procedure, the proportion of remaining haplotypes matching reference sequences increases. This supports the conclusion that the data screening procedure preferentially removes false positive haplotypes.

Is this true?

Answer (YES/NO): YES